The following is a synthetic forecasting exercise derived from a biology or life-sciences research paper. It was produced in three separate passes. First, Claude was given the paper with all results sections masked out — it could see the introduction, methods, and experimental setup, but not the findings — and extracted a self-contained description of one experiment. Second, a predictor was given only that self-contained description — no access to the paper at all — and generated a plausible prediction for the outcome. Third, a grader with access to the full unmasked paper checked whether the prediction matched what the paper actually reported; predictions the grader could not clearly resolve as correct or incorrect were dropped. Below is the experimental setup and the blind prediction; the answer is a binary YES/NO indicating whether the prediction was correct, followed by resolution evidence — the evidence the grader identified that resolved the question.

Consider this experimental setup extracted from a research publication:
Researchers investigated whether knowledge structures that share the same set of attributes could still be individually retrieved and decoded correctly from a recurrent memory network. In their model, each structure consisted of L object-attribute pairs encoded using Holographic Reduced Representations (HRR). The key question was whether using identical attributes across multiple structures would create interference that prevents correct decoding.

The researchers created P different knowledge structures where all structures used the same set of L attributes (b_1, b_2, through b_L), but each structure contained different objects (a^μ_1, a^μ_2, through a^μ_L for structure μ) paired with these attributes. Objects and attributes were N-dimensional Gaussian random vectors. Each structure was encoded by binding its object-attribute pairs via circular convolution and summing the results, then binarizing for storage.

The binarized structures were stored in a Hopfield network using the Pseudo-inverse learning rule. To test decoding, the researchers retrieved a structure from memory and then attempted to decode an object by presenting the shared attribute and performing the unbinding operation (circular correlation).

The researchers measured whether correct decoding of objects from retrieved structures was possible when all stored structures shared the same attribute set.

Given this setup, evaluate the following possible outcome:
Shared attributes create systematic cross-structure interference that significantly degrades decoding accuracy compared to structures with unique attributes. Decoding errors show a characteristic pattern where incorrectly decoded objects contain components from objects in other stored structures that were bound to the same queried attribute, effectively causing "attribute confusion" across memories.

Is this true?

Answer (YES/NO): NO